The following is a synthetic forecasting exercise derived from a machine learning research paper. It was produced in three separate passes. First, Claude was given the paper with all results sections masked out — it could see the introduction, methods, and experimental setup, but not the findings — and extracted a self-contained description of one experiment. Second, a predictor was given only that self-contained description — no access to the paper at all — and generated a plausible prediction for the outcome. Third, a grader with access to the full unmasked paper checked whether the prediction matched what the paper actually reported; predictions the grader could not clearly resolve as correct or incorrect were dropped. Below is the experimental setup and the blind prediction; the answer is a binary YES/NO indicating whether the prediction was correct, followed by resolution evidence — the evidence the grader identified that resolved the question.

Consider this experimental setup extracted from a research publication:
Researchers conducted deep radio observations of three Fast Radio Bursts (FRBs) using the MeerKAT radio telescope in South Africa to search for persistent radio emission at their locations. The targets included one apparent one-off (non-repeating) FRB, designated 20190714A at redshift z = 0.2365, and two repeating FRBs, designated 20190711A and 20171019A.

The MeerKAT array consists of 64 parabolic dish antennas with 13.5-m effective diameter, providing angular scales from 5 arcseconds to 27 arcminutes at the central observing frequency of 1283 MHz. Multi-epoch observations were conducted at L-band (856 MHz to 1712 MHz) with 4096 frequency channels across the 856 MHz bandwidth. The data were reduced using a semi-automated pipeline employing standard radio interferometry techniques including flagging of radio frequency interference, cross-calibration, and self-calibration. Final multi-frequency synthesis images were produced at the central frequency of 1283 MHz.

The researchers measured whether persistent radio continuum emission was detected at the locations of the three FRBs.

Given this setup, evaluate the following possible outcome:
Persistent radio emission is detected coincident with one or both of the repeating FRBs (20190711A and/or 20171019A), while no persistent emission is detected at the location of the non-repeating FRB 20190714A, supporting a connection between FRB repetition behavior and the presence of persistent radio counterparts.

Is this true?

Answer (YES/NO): NO